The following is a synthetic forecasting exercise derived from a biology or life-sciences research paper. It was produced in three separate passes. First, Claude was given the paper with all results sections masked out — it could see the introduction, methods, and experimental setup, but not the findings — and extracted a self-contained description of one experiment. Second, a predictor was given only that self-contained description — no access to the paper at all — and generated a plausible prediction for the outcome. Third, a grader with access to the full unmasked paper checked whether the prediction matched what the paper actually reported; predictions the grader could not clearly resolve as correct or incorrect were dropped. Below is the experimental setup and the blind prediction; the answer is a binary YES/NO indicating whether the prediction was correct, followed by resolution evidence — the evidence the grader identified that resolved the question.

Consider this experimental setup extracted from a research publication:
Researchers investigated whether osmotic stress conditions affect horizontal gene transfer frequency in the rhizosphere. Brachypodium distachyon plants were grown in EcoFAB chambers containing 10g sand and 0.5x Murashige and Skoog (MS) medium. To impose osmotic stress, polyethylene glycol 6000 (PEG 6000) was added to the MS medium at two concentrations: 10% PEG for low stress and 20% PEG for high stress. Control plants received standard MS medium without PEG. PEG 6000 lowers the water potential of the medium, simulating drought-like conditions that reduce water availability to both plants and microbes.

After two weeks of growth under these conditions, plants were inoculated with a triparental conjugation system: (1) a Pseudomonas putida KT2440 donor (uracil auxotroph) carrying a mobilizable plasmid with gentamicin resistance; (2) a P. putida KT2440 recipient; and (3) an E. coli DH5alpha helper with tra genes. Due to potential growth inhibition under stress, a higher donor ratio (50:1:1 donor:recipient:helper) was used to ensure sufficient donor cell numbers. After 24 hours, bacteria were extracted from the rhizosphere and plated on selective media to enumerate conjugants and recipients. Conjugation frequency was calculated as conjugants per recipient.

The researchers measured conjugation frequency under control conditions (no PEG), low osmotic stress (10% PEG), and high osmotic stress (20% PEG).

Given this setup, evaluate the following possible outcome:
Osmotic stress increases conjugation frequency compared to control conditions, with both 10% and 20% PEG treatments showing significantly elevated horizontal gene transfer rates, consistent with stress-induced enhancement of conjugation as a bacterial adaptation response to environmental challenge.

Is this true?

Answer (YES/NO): NO